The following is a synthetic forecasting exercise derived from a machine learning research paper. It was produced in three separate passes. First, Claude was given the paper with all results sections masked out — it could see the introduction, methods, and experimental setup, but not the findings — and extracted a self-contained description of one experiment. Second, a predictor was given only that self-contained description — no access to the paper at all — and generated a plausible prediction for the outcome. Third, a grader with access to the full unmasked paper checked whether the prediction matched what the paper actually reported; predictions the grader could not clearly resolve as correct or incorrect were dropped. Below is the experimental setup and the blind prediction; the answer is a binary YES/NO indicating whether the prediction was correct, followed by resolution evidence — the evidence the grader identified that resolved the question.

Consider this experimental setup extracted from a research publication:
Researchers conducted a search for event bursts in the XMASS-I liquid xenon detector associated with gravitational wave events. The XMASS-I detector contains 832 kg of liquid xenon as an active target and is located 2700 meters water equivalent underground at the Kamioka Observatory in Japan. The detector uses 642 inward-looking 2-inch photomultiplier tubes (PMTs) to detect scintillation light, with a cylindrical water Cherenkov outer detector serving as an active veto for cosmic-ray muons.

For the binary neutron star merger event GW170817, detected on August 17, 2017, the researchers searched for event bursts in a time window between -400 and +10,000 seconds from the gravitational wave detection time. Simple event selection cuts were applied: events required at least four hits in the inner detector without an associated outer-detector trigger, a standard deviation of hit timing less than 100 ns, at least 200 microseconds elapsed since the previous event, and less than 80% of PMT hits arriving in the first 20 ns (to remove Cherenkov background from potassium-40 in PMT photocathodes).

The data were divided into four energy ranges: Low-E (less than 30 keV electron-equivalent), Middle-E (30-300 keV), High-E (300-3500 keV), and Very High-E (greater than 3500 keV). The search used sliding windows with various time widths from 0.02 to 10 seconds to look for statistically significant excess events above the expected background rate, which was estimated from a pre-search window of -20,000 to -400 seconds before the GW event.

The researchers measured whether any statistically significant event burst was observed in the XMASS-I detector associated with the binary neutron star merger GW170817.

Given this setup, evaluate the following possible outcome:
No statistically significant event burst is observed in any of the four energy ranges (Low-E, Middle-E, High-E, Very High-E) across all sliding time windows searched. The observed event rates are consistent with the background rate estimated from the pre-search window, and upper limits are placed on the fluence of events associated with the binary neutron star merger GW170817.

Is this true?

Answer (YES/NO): YES